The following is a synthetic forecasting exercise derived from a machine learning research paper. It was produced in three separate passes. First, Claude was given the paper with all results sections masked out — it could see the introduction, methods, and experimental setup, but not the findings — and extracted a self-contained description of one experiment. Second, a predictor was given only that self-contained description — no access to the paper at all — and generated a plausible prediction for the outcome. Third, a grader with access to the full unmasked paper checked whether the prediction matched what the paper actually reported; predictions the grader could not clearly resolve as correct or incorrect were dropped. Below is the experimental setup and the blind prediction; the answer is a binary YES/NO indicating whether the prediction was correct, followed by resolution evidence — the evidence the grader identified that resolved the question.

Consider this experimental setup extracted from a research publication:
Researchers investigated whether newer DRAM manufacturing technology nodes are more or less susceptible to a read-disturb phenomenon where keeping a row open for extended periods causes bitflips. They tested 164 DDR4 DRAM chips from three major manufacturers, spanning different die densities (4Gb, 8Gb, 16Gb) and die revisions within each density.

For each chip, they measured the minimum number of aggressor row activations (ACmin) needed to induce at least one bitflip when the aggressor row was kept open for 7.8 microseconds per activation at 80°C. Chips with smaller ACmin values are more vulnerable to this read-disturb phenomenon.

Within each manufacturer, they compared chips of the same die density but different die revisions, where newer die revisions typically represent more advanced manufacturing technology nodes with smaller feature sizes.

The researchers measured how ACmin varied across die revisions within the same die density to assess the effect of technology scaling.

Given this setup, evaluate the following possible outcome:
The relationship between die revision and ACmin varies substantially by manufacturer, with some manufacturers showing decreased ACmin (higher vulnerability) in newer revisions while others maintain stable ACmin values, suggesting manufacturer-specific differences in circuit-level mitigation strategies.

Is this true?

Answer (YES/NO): NO